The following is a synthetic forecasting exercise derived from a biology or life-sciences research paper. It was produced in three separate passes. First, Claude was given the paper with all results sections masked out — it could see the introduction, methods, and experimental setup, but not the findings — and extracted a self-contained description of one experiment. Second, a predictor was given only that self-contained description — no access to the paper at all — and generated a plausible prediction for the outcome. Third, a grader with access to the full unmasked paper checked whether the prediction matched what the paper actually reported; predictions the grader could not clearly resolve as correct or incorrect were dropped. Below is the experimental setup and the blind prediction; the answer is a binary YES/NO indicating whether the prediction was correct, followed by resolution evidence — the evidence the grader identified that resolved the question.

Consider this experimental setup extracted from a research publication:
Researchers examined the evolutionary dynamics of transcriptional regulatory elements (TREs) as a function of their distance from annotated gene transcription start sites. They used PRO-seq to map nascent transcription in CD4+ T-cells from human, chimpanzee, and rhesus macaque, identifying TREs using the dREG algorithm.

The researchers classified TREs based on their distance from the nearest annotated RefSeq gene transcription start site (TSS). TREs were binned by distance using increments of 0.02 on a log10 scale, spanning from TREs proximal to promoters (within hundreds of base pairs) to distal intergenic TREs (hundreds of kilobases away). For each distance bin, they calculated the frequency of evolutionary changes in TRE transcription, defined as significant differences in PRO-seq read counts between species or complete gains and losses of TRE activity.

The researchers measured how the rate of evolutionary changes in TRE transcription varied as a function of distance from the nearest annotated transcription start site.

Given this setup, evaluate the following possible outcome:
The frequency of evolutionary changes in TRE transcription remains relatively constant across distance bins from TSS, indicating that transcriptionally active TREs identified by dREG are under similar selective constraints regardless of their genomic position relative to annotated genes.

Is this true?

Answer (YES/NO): NO